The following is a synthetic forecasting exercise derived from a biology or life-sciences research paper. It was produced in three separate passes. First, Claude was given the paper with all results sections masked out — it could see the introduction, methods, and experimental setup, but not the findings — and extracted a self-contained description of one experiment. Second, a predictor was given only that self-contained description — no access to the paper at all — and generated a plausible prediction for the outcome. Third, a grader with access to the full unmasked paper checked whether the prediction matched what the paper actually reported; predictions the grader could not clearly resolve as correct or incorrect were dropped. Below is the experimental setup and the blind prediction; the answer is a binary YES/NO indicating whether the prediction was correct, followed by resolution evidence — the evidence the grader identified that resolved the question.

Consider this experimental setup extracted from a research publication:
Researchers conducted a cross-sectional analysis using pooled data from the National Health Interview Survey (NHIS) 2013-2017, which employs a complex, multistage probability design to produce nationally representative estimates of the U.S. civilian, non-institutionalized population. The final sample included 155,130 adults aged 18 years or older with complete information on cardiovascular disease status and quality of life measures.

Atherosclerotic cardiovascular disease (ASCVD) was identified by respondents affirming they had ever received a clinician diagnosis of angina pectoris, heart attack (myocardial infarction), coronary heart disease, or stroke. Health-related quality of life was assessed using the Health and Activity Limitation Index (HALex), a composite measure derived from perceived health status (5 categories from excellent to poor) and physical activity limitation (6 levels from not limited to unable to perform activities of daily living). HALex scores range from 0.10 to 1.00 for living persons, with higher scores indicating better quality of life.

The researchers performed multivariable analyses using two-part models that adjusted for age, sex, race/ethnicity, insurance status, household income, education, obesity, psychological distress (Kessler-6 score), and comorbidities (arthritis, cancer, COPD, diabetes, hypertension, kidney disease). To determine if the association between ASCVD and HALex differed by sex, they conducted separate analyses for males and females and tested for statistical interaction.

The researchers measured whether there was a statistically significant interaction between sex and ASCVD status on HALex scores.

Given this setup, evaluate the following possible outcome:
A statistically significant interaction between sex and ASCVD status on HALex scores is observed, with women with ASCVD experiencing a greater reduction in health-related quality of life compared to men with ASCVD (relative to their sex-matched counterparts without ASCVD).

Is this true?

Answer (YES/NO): YES